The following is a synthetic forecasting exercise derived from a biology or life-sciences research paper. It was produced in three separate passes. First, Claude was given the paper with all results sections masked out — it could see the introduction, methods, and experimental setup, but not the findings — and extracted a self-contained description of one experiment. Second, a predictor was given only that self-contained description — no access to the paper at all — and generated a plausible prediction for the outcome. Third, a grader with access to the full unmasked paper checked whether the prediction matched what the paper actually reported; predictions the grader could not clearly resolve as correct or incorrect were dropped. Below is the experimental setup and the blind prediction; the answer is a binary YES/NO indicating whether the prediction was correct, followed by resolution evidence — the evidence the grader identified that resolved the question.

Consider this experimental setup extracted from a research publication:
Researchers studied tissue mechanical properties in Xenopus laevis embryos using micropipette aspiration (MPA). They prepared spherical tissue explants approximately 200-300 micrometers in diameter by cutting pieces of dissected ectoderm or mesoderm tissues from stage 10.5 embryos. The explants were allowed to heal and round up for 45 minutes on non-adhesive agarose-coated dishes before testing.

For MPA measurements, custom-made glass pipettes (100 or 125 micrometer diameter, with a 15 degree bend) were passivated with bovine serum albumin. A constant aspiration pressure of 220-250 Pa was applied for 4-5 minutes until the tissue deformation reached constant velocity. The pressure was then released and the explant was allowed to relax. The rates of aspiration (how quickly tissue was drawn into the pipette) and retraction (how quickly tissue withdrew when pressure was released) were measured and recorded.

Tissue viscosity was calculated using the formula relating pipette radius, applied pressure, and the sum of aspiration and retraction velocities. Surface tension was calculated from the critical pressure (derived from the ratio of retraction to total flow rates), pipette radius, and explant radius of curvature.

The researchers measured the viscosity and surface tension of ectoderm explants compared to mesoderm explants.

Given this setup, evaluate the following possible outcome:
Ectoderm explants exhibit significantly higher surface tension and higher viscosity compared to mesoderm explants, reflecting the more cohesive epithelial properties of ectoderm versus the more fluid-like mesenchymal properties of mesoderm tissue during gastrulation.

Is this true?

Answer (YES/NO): NO